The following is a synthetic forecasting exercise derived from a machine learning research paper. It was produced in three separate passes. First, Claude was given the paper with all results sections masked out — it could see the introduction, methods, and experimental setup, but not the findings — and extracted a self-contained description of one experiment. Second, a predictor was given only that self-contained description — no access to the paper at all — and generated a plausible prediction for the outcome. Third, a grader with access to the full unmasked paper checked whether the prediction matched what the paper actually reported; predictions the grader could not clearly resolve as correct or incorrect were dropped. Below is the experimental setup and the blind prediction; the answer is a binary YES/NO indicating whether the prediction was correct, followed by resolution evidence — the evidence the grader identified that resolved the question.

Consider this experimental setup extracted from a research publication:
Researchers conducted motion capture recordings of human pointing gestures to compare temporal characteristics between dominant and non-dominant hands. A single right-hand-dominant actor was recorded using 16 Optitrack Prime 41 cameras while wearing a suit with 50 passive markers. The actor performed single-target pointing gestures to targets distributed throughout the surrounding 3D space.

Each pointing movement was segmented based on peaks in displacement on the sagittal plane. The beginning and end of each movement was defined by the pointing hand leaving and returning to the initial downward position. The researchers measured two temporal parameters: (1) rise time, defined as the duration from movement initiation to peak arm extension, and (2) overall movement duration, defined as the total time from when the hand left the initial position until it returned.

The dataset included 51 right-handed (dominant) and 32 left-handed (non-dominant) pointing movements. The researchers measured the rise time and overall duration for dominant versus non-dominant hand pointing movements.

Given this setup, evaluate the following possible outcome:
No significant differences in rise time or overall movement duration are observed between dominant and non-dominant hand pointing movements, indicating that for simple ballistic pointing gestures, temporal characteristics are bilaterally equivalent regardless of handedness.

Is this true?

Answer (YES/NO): NO